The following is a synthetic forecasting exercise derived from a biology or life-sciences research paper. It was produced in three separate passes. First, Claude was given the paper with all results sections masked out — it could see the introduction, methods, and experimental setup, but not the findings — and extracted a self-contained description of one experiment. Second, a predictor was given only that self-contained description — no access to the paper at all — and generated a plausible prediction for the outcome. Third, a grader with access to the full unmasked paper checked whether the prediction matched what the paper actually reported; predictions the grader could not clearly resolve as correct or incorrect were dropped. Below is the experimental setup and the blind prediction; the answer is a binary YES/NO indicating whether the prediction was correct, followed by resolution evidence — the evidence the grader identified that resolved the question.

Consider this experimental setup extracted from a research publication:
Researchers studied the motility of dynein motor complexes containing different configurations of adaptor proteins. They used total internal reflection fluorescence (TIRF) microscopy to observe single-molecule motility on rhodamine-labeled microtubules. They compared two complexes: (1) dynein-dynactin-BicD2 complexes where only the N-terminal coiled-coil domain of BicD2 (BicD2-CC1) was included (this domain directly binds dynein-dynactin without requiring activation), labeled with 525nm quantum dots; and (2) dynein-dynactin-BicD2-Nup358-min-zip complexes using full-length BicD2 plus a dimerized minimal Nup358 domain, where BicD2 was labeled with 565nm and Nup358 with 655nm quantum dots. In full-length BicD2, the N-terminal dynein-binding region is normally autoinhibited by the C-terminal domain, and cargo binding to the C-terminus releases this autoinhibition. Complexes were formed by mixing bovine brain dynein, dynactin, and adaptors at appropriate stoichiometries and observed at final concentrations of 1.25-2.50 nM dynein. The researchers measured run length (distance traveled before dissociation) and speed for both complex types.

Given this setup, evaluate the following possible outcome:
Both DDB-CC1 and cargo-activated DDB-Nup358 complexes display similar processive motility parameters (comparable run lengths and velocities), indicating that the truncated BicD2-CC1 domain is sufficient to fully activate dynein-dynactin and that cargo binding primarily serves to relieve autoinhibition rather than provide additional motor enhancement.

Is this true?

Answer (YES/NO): NO